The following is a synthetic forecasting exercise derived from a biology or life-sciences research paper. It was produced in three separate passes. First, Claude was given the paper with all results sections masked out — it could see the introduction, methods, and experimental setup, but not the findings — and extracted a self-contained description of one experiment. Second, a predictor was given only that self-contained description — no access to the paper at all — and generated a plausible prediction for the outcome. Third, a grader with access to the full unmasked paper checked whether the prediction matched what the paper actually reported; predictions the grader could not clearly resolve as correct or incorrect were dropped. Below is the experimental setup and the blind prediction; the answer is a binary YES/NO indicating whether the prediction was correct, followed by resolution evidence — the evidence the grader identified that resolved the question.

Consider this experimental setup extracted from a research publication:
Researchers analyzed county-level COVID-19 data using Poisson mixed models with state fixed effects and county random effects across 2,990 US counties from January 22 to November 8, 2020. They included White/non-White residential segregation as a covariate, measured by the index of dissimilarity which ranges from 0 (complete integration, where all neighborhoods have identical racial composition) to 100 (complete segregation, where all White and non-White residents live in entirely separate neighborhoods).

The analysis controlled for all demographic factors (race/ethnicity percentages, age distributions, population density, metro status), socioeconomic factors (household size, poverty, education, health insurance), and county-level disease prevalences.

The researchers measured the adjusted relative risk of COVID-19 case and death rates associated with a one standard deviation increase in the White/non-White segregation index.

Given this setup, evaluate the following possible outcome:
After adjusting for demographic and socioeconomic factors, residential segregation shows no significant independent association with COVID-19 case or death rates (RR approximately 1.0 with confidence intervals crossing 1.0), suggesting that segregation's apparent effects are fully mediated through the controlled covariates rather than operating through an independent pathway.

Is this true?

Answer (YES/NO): NO